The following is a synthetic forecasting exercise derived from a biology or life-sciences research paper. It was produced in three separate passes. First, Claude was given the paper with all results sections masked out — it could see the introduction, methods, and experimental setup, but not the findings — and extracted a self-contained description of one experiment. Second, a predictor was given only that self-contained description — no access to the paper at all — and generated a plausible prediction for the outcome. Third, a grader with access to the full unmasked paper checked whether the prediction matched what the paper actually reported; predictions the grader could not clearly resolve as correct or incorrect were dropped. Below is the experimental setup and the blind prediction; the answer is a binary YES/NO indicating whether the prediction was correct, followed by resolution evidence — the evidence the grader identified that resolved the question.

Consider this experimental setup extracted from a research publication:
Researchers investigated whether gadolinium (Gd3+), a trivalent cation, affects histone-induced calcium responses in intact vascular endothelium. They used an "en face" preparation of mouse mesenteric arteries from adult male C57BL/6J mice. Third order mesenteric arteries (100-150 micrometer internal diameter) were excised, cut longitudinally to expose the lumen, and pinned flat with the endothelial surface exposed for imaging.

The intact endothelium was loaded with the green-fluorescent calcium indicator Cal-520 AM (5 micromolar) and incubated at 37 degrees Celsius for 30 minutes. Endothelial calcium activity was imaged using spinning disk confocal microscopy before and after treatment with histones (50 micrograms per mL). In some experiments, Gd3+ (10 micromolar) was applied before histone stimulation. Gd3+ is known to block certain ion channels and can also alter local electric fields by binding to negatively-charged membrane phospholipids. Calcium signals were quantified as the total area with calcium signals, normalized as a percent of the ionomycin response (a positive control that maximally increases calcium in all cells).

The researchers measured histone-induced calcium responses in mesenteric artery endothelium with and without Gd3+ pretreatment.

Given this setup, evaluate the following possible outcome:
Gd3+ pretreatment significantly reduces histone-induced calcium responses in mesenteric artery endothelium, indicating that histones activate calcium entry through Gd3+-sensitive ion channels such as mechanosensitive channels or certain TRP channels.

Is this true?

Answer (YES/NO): NO